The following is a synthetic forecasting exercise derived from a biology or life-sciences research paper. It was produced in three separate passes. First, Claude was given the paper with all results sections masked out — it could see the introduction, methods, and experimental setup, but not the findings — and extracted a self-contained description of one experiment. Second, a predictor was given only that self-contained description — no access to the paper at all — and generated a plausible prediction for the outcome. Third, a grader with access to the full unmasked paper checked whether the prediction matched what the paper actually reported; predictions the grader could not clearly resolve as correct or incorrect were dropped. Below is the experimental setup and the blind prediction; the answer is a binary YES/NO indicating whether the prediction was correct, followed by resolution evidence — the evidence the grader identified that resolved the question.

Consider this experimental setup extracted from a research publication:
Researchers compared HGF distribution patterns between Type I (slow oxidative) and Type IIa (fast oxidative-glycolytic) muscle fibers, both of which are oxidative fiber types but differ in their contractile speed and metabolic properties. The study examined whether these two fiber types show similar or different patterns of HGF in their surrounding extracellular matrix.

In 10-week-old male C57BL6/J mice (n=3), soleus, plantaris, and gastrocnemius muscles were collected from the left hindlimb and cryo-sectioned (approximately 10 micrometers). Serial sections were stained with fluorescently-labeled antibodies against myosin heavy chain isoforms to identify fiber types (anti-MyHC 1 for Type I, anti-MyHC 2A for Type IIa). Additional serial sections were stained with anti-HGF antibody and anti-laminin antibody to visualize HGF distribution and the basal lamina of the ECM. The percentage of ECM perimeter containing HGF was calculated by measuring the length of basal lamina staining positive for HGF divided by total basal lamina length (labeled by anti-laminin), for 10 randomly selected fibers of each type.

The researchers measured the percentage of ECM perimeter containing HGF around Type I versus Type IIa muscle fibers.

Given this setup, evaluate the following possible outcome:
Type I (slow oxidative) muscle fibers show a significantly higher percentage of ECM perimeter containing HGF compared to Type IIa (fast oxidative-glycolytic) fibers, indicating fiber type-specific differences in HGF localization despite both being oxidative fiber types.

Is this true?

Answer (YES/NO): NO